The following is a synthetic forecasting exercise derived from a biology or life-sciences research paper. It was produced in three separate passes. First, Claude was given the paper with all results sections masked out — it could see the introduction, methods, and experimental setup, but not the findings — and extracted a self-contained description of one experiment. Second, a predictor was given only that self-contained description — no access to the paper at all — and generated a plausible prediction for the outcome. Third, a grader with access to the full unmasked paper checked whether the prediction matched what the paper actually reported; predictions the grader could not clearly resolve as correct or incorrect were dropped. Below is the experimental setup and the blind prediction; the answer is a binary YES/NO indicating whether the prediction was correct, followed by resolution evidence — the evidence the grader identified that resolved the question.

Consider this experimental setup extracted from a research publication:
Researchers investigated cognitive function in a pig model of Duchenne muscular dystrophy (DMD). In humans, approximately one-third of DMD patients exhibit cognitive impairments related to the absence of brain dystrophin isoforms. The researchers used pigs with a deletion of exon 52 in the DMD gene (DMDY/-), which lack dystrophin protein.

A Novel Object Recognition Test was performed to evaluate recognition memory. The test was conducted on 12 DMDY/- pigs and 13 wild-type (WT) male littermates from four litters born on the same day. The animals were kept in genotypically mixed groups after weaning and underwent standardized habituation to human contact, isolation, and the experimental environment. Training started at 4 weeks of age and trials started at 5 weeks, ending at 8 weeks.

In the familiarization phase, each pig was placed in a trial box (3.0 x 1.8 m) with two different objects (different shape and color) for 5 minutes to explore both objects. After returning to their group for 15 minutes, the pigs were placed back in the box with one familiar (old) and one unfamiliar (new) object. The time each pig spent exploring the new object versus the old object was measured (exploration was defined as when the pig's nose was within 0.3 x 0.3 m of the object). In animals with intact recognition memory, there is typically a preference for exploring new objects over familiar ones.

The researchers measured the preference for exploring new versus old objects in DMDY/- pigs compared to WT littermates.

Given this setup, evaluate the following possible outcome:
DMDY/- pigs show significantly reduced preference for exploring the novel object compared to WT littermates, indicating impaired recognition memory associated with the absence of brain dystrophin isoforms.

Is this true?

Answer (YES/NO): NO